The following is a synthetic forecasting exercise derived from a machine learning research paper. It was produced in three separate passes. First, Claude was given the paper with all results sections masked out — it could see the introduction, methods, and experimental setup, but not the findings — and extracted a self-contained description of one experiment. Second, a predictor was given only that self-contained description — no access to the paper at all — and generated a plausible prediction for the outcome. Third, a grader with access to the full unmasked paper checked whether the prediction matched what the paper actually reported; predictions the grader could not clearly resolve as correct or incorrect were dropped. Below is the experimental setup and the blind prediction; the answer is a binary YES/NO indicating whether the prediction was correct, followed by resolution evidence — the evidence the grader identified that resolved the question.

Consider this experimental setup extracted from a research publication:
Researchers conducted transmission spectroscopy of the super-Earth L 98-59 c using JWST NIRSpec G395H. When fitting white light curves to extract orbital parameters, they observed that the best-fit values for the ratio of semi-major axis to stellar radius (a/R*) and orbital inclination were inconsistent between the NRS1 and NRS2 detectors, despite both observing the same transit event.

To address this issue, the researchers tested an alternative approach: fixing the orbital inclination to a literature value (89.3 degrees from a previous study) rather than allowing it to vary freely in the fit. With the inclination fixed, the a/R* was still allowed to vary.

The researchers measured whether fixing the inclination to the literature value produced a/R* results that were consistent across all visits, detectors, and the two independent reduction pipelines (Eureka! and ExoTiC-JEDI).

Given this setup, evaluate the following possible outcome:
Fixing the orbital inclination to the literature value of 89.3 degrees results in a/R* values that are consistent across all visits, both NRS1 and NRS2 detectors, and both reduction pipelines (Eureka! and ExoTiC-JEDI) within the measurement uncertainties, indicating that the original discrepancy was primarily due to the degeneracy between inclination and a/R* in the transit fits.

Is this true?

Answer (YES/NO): YES